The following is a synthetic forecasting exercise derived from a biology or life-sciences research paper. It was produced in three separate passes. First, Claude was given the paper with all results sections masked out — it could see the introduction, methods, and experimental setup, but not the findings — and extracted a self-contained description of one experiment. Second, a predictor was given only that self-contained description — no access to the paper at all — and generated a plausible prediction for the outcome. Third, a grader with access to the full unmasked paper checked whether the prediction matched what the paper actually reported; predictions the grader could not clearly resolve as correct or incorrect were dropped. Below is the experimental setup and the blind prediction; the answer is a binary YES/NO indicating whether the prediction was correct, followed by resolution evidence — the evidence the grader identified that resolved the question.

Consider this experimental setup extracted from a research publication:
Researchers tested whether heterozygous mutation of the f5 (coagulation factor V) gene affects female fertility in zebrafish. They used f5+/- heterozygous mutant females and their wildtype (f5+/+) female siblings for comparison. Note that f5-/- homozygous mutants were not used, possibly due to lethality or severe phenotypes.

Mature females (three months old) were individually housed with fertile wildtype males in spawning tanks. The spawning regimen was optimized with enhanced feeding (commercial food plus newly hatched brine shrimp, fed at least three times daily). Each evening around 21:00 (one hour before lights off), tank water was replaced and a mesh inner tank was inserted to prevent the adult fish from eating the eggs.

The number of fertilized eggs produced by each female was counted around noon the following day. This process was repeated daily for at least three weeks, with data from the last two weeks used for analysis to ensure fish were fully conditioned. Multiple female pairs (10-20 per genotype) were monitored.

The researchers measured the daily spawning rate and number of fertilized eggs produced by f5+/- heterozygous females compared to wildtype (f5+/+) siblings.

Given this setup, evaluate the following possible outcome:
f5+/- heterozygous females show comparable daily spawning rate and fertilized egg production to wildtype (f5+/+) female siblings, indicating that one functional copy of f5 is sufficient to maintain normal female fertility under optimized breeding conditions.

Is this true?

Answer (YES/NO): NO